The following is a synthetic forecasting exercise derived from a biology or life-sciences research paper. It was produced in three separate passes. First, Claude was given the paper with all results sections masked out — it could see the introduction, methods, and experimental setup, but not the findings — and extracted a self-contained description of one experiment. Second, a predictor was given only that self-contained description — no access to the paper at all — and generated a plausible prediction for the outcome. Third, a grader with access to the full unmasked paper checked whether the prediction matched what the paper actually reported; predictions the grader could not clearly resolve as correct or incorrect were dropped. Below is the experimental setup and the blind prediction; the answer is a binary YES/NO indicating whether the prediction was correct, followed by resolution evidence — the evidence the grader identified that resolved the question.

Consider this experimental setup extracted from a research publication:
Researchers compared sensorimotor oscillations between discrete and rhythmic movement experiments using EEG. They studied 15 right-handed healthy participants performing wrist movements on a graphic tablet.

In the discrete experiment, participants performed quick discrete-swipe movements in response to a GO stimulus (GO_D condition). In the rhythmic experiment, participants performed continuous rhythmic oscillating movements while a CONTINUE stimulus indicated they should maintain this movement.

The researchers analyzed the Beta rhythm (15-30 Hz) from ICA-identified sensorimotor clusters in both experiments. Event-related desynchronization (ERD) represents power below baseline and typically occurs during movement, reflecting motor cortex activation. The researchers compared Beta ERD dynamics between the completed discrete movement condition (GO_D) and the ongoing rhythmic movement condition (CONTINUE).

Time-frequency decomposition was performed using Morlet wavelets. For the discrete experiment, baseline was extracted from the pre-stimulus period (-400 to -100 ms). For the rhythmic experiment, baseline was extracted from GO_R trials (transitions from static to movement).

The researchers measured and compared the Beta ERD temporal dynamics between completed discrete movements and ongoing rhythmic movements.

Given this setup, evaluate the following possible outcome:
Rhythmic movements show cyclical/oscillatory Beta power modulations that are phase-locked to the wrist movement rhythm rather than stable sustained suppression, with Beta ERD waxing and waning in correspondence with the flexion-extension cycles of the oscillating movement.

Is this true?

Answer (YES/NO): NO